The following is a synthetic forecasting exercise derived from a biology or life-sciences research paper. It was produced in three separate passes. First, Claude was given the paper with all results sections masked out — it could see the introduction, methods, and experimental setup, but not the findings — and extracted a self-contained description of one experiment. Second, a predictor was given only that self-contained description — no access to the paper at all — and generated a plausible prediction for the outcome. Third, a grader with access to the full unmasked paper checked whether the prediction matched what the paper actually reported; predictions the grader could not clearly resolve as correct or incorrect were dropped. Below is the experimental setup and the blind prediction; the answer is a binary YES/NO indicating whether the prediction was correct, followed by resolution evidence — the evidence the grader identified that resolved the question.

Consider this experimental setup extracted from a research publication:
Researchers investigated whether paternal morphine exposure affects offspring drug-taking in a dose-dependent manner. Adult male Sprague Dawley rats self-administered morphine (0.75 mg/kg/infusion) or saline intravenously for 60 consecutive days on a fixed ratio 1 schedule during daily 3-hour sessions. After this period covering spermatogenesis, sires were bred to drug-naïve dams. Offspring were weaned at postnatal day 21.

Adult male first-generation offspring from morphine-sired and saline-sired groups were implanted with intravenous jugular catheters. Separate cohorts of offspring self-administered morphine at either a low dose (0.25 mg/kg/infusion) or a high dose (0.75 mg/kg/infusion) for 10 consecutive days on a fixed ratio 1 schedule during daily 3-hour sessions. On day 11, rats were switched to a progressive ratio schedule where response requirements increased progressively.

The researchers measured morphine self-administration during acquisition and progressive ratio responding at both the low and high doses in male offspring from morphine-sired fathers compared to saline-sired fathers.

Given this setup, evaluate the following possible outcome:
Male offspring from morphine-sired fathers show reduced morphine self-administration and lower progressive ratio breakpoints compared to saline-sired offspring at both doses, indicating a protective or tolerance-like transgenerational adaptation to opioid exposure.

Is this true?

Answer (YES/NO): NO